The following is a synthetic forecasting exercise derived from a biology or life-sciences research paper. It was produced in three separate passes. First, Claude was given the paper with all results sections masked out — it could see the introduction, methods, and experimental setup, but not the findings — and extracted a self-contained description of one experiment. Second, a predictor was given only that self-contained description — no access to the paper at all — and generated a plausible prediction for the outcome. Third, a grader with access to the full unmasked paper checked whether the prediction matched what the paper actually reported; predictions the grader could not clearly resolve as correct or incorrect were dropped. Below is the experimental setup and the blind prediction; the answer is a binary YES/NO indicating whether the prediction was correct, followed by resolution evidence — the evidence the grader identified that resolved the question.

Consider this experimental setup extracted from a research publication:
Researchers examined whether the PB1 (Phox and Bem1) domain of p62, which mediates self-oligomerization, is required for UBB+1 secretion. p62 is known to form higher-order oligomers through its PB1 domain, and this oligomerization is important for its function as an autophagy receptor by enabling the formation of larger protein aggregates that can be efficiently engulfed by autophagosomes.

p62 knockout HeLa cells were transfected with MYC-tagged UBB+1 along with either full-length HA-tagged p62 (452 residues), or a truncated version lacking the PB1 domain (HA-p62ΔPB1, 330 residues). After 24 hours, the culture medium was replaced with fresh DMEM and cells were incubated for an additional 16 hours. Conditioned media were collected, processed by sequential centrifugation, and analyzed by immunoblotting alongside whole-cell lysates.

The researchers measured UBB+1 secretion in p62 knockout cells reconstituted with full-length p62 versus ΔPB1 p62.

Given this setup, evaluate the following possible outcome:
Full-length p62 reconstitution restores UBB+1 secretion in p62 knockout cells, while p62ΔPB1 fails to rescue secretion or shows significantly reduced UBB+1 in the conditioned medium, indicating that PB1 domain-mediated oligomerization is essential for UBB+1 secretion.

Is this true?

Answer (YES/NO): YES